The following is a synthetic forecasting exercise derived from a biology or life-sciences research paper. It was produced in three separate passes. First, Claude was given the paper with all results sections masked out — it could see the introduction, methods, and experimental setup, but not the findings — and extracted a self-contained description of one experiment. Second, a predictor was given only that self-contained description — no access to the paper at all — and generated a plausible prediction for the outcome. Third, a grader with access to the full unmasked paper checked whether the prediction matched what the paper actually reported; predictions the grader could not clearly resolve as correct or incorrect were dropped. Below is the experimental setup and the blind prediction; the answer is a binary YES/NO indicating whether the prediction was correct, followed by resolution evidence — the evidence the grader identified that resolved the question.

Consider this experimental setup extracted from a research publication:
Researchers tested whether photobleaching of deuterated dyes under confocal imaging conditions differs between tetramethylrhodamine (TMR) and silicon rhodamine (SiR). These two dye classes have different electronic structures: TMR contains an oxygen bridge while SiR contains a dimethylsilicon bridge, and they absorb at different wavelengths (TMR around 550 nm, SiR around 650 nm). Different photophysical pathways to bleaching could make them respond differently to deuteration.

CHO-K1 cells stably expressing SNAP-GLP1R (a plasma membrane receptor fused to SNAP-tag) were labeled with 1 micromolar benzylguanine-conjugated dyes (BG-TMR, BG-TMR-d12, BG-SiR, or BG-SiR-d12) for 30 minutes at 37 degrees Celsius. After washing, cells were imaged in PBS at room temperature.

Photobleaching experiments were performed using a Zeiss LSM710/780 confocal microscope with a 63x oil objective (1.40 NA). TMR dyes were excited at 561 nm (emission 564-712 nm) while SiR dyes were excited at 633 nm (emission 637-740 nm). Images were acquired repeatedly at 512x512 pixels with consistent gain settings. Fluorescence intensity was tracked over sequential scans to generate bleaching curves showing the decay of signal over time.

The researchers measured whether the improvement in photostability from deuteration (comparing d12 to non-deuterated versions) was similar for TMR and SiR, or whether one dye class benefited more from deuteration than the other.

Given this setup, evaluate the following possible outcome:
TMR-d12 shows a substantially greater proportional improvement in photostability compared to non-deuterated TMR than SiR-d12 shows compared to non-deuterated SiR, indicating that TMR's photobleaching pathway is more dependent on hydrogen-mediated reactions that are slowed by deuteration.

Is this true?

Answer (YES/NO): YES